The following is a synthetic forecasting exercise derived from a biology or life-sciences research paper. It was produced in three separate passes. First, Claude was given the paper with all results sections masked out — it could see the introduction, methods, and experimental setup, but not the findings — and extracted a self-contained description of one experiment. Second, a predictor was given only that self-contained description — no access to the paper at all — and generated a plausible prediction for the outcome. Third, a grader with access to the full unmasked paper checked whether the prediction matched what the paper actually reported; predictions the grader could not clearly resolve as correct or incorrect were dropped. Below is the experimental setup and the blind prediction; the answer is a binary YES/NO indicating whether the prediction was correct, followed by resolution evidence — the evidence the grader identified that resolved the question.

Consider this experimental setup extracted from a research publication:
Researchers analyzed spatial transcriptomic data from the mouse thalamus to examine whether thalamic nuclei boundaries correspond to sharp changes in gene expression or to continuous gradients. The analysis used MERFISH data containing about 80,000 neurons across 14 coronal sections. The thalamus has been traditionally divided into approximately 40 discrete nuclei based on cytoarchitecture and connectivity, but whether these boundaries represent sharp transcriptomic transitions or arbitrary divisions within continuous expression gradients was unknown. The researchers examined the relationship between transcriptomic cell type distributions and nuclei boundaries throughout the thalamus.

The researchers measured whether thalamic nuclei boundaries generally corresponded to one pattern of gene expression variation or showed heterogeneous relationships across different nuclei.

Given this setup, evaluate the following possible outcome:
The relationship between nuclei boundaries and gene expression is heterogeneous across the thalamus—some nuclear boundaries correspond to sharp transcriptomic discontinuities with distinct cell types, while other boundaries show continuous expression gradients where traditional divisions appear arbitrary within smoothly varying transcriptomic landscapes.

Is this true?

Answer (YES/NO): YES